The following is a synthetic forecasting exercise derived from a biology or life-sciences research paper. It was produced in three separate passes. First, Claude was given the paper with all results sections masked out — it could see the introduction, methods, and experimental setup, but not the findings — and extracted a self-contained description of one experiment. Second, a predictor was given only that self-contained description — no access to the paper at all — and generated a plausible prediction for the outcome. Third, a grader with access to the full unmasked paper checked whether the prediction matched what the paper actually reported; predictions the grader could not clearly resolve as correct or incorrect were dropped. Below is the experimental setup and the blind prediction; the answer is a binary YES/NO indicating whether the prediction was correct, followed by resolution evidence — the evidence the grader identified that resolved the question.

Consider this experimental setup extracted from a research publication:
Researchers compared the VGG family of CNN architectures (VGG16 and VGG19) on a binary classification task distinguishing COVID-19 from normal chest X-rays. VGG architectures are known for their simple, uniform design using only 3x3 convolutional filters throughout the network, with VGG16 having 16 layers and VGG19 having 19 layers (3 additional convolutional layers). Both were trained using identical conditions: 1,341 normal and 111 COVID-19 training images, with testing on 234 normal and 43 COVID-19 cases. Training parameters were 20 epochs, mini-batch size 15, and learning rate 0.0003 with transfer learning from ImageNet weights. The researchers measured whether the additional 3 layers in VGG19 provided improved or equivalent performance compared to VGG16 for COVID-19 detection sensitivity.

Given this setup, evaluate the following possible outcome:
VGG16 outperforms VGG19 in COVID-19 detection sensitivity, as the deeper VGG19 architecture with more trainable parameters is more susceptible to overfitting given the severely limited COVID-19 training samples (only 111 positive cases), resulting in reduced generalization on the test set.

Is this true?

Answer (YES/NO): YES